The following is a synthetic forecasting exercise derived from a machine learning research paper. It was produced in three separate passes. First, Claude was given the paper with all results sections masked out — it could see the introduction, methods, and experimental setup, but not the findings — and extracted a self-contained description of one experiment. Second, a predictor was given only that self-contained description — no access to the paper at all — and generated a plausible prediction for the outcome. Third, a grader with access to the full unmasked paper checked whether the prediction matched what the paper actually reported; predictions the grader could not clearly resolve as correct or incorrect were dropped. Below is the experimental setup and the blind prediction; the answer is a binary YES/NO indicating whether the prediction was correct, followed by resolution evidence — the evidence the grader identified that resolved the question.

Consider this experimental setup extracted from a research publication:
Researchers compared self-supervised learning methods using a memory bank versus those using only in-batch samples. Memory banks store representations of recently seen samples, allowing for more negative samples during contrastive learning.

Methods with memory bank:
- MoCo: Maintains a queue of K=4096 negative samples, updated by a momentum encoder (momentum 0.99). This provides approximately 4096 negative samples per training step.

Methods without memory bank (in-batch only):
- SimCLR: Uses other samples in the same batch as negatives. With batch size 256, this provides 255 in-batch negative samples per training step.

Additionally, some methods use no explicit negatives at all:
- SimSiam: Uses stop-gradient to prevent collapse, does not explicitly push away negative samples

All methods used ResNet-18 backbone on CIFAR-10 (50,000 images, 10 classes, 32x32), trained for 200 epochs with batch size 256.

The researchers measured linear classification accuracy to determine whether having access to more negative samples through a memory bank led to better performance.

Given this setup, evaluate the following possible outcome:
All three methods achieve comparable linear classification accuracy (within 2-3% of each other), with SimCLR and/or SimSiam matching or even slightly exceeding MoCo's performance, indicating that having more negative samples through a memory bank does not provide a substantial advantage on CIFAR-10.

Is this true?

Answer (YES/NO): NO